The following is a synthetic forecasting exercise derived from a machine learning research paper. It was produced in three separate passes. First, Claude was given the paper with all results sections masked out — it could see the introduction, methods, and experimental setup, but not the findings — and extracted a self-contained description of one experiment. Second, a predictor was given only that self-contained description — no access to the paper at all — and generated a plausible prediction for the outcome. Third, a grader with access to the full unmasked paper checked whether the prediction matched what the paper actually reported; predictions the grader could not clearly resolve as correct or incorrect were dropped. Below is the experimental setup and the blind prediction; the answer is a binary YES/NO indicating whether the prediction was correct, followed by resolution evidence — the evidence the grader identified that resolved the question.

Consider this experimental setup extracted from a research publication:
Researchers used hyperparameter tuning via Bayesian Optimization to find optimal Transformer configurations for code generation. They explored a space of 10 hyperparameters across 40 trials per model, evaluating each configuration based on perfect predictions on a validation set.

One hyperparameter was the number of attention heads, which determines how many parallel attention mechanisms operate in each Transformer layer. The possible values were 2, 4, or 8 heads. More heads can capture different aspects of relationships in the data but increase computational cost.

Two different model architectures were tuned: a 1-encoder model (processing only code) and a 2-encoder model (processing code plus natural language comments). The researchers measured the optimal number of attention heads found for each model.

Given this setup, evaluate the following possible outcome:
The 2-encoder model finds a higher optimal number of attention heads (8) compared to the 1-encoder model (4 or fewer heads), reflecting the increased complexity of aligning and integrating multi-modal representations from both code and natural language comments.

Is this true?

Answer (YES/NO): NO